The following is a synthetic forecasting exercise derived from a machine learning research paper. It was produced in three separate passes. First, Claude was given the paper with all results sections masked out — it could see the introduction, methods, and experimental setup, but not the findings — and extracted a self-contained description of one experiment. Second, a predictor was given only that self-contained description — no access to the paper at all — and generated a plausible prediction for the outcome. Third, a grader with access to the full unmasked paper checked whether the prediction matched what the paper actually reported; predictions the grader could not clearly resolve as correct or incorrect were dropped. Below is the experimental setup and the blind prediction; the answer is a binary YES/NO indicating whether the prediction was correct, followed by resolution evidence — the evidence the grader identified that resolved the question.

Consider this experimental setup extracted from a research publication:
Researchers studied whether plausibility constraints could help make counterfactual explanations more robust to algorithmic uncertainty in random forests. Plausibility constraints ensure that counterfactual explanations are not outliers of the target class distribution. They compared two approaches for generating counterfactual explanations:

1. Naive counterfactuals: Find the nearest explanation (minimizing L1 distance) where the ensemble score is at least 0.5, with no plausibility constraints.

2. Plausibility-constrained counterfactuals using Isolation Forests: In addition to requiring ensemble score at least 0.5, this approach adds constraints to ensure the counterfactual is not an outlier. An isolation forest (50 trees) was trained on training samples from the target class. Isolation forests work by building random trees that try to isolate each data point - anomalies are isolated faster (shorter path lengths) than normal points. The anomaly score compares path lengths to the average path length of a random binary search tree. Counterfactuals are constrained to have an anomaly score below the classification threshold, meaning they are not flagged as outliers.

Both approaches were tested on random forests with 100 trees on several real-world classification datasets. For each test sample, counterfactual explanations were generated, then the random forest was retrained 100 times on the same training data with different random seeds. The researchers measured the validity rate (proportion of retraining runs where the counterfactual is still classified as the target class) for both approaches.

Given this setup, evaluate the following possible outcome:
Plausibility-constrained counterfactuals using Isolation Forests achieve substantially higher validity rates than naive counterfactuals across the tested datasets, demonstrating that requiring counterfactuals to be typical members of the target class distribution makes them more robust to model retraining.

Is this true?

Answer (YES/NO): NO